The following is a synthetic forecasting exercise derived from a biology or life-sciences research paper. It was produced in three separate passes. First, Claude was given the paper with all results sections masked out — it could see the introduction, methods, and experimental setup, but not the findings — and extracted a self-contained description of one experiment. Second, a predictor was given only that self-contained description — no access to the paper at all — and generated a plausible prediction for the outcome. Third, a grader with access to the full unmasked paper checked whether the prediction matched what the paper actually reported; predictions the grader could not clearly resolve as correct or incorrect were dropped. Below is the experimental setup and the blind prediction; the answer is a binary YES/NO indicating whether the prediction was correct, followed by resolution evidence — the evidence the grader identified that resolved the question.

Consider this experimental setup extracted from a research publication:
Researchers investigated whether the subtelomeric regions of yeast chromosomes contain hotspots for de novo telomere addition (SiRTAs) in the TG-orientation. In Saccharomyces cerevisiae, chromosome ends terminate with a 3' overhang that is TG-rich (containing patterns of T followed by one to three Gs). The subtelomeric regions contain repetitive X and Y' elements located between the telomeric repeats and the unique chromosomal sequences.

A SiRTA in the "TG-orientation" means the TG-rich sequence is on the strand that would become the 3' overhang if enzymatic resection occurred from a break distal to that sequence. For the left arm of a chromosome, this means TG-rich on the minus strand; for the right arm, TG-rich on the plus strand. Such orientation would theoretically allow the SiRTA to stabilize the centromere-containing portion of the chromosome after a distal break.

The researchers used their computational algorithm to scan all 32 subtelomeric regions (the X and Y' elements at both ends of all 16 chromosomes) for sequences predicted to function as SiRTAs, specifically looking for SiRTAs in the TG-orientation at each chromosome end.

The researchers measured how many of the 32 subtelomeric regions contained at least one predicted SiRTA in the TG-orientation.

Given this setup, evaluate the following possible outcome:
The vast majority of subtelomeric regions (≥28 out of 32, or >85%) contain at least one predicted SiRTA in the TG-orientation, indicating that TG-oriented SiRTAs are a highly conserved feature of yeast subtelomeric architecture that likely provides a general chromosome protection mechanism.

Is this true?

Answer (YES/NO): YES